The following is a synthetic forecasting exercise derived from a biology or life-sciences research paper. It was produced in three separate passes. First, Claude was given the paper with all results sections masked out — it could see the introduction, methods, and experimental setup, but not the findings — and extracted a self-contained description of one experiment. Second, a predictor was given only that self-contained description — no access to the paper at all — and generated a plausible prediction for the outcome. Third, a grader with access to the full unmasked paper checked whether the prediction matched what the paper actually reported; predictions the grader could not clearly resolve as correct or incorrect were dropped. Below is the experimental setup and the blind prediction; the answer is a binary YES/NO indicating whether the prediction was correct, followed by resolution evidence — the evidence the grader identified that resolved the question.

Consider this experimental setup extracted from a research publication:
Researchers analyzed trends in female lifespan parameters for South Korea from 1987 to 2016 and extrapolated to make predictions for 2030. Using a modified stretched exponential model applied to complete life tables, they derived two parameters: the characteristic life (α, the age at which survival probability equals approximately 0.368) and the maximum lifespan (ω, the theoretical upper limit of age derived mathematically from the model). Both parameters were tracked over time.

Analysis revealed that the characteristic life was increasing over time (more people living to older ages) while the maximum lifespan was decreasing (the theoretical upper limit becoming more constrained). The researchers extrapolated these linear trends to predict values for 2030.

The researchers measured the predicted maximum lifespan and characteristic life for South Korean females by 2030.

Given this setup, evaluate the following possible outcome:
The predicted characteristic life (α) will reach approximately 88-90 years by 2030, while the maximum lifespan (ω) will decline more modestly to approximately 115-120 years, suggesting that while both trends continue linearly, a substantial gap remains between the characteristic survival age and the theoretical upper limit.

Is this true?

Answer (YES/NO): NO